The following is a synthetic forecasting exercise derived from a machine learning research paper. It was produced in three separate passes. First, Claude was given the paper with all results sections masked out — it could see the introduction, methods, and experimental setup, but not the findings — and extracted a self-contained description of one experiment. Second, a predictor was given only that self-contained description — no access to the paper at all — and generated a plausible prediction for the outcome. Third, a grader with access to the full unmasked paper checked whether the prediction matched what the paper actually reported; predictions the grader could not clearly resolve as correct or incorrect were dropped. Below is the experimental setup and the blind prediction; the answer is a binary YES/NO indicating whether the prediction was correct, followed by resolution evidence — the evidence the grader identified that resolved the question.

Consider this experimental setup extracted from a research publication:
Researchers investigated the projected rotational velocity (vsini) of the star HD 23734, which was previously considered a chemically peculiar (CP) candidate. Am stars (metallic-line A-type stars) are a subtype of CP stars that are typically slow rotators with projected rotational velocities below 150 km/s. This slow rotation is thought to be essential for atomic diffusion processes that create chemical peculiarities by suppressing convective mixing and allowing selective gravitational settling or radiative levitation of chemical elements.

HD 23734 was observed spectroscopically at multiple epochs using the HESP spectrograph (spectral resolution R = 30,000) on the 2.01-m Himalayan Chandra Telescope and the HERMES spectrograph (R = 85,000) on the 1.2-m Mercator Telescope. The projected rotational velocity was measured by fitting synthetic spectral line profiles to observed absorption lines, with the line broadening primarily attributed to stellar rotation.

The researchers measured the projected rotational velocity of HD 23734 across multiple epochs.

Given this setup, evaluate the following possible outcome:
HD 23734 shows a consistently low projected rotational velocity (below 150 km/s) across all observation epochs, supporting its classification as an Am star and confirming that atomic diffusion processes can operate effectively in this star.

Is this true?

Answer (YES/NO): NO